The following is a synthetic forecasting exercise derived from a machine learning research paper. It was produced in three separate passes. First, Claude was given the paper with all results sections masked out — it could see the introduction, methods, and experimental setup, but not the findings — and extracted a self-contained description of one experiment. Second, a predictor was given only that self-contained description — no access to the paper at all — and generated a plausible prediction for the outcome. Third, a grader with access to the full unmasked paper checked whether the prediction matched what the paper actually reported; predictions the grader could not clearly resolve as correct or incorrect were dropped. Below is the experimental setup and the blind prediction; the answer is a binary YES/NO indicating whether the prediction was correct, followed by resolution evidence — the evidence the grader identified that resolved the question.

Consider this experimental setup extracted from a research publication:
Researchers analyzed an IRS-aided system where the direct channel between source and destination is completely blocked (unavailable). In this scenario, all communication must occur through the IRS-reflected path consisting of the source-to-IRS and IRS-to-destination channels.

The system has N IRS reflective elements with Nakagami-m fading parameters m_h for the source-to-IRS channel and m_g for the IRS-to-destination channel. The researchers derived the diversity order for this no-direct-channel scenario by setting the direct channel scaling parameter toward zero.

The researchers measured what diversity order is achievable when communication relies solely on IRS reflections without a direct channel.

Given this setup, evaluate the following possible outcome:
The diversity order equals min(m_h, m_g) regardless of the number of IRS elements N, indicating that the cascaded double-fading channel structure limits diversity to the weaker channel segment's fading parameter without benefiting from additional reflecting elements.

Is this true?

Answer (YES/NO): NO